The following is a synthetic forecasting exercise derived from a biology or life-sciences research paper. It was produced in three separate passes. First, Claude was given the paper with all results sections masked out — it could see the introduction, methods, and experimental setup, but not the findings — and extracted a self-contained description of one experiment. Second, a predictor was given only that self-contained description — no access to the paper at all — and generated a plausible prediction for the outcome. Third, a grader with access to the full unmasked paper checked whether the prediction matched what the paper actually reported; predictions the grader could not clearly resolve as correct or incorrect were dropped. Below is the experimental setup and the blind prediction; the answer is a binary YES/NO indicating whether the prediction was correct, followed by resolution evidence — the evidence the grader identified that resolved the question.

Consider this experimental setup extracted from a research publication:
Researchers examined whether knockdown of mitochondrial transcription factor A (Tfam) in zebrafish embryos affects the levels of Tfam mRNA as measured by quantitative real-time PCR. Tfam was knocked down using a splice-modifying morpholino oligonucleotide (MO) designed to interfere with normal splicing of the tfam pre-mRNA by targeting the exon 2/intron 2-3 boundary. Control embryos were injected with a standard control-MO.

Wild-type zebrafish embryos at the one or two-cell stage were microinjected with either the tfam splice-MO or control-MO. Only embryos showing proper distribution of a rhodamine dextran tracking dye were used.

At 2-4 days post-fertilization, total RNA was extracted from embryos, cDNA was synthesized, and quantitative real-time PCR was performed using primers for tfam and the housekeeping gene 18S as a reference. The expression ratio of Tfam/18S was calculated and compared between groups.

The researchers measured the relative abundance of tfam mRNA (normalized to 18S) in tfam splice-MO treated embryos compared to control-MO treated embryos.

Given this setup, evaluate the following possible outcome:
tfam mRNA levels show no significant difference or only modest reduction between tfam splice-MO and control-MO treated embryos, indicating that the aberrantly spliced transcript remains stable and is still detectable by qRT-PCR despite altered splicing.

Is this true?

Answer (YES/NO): NO